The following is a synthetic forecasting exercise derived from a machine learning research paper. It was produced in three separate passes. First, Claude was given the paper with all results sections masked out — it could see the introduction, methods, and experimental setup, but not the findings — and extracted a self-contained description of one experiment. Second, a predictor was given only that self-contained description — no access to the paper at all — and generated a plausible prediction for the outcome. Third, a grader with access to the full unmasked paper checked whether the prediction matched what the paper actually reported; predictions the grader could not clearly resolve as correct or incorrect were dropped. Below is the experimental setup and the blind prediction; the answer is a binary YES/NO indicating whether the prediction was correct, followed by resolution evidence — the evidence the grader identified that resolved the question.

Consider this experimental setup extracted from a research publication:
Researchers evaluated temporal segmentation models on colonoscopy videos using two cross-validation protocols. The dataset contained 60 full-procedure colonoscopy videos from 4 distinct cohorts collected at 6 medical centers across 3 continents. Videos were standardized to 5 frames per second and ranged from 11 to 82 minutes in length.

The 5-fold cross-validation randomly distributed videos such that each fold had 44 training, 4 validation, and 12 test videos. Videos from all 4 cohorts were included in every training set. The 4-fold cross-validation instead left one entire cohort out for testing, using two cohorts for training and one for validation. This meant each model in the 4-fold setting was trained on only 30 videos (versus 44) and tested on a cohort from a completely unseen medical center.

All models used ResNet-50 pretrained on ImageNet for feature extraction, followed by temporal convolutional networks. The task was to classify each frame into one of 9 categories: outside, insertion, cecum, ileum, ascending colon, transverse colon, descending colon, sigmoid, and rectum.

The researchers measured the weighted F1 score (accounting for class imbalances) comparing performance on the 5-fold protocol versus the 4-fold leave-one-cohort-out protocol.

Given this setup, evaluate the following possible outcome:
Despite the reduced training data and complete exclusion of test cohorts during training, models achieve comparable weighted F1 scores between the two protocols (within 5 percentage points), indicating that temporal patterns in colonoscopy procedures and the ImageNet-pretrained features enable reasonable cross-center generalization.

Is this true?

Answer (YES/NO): NO